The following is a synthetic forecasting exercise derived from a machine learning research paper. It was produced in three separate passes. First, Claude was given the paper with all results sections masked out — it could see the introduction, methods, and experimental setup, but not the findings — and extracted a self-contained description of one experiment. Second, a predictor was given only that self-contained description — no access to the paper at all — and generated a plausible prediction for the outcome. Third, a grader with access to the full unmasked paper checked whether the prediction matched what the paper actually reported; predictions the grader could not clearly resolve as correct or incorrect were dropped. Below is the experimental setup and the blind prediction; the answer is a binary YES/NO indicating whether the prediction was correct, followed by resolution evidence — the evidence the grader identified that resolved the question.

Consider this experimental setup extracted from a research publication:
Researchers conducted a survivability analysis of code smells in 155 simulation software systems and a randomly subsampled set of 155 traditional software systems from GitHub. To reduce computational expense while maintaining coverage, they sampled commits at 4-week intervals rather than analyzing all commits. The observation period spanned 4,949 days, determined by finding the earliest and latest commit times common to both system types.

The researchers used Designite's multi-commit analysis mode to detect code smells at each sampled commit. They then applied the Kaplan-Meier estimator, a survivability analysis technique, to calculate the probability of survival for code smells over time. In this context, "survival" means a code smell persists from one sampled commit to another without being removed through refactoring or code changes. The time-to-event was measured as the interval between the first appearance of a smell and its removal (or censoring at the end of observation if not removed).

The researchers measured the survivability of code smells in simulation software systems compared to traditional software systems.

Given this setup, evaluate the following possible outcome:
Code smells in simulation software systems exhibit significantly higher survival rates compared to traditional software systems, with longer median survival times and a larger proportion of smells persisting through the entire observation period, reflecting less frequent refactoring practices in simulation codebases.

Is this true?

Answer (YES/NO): YES